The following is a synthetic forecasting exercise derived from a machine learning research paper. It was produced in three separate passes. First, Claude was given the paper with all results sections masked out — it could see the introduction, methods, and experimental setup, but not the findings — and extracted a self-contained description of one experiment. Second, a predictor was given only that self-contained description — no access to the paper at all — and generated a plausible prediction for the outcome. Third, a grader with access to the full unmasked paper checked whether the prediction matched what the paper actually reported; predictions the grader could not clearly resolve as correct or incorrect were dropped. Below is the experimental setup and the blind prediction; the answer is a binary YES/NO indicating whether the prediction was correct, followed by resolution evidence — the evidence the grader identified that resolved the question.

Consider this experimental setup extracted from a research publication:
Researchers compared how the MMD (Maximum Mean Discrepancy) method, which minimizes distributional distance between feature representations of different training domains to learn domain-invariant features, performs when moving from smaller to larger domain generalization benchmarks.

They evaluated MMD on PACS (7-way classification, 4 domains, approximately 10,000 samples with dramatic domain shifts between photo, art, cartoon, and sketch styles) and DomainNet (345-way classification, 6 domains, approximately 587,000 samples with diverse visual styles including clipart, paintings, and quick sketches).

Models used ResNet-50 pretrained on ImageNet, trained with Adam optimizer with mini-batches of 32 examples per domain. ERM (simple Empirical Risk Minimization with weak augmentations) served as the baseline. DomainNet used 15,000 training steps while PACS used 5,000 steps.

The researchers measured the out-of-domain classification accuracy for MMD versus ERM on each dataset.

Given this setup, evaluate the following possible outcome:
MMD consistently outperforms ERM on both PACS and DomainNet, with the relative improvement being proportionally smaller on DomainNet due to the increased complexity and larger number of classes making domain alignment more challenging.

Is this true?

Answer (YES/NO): NO